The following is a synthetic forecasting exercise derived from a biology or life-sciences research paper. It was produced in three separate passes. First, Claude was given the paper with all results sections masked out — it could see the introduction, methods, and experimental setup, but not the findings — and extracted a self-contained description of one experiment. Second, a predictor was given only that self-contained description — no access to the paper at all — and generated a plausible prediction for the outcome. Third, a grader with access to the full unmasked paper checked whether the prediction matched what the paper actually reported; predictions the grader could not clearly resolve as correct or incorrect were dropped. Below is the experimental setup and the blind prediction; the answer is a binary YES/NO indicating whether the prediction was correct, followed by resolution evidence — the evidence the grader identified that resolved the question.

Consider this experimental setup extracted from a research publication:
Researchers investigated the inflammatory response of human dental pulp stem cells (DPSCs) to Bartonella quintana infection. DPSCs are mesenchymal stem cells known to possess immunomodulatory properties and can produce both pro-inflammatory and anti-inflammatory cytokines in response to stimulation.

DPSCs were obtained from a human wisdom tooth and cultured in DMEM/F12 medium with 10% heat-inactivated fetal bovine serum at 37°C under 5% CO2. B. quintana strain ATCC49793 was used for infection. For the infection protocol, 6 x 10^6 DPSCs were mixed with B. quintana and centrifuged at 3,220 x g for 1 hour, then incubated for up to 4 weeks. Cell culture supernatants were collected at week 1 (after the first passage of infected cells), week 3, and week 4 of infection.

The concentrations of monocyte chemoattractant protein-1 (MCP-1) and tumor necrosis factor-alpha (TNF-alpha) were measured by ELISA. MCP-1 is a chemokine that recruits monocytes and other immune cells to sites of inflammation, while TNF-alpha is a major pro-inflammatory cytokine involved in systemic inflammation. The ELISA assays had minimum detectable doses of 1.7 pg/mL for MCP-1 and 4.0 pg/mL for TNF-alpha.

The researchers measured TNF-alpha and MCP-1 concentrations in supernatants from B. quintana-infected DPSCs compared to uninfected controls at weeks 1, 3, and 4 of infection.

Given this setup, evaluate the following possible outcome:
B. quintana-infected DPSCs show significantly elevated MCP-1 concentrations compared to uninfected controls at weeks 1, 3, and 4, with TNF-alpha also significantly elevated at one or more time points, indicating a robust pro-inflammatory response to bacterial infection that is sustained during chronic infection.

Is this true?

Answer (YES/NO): NO